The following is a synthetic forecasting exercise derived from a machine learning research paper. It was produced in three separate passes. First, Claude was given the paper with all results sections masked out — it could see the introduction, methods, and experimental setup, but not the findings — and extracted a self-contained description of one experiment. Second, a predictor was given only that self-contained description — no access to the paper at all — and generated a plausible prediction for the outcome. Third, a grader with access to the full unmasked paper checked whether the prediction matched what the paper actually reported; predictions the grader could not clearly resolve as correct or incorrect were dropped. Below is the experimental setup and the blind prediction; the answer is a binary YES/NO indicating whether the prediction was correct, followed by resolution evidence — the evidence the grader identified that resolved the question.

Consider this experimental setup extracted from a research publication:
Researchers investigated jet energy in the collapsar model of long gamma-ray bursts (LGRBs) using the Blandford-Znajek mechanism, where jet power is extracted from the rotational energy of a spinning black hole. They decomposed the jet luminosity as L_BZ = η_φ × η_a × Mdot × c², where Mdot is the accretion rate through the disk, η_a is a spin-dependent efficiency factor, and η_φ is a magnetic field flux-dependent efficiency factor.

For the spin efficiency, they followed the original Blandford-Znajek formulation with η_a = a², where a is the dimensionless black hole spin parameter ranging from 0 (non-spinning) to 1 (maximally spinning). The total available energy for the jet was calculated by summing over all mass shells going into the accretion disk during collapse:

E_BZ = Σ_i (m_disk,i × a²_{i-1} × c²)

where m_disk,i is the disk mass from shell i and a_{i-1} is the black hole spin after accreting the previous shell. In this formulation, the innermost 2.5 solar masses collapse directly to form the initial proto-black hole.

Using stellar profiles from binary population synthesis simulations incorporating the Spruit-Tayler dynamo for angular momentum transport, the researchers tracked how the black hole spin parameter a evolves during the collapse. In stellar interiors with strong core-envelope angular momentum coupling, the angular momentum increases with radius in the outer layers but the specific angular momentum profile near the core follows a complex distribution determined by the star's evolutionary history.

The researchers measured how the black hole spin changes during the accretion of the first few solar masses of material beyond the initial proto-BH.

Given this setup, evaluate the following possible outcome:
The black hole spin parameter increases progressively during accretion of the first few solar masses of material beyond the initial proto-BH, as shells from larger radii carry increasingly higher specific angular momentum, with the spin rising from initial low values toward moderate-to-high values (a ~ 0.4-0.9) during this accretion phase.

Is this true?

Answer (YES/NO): YES